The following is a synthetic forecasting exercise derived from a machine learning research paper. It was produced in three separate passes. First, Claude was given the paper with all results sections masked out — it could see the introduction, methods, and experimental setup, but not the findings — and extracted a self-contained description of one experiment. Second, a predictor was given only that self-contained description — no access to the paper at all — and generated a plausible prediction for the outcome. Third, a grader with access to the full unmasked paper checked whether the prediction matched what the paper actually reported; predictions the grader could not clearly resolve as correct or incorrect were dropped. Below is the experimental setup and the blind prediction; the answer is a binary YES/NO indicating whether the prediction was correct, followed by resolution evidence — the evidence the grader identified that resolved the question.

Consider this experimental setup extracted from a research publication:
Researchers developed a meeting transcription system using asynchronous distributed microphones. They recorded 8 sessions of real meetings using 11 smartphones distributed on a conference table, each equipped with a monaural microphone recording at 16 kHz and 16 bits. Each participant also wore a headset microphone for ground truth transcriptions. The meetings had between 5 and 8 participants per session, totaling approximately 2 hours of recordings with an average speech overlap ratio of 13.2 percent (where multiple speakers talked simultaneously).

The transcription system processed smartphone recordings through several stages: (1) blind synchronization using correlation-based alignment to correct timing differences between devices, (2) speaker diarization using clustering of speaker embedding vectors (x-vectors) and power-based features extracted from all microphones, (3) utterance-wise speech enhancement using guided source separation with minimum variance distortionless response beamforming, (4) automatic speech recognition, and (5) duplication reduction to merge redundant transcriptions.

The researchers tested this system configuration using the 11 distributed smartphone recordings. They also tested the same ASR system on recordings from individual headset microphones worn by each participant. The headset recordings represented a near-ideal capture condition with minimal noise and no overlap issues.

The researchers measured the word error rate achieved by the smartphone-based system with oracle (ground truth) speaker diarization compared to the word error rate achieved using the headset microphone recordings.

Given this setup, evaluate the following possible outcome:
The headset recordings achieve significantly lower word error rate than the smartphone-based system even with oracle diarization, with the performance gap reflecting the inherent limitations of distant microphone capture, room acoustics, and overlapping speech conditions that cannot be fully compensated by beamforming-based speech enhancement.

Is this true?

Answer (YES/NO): NO